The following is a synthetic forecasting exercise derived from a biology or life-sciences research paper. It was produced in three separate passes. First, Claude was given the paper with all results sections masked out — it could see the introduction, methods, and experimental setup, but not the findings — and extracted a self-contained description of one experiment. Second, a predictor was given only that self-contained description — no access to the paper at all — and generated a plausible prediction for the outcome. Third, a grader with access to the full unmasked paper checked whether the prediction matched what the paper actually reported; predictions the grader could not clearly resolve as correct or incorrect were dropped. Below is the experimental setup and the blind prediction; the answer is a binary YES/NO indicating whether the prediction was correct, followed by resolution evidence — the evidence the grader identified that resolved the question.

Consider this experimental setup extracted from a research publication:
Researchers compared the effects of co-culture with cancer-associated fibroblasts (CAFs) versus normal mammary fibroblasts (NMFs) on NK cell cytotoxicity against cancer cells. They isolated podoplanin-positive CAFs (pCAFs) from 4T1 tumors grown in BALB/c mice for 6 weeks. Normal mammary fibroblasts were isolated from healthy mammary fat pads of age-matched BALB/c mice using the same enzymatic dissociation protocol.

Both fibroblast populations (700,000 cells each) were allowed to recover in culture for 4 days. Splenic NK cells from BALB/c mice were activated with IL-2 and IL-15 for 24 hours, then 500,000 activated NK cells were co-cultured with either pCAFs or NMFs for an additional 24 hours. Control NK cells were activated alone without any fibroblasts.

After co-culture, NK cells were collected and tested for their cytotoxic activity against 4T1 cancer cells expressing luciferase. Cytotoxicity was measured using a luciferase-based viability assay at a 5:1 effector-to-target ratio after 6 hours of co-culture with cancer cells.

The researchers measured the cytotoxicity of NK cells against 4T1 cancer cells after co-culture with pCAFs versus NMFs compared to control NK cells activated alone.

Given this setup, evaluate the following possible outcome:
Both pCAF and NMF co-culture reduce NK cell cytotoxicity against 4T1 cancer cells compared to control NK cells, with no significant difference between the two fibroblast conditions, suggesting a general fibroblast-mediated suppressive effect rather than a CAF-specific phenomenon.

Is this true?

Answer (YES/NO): NO